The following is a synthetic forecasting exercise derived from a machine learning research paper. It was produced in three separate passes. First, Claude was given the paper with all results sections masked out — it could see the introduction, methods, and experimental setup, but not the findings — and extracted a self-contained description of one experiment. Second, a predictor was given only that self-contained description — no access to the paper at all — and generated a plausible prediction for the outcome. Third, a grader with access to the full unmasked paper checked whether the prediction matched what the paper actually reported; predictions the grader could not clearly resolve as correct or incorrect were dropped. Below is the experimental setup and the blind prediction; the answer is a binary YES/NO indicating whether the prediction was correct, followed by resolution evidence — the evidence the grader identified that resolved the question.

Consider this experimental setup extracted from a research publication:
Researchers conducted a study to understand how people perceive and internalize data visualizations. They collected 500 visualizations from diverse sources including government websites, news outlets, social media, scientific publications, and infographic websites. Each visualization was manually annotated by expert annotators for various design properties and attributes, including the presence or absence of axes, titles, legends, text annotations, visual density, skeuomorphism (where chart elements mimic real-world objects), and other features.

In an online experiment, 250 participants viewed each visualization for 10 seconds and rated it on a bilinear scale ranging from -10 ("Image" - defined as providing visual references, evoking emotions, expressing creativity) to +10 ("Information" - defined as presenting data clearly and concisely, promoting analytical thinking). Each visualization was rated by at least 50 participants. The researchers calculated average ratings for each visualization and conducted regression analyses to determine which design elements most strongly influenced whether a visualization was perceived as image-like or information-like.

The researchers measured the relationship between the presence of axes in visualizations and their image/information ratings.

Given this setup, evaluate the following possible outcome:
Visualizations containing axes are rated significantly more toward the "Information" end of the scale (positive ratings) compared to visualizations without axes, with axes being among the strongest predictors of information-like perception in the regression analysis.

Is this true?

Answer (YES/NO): YES